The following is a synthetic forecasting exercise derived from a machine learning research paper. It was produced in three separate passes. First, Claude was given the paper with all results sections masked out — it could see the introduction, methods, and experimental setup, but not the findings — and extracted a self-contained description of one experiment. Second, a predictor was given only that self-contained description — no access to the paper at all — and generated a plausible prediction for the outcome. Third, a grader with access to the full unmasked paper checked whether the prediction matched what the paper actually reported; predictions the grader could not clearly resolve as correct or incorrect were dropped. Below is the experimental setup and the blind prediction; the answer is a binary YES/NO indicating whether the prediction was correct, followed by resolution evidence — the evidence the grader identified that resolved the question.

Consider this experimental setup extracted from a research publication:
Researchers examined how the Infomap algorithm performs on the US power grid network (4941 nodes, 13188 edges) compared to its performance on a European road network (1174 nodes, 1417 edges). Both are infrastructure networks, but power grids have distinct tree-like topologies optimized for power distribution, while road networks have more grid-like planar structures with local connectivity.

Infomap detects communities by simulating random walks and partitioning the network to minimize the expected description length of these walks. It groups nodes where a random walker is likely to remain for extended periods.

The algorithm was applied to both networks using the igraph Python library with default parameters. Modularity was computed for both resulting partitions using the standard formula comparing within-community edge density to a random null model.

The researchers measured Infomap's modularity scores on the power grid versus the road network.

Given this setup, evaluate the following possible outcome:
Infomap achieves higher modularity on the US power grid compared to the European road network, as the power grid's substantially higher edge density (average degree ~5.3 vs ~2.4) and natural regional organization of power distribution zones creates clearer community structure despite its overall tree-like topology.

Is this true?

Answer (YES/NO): NO